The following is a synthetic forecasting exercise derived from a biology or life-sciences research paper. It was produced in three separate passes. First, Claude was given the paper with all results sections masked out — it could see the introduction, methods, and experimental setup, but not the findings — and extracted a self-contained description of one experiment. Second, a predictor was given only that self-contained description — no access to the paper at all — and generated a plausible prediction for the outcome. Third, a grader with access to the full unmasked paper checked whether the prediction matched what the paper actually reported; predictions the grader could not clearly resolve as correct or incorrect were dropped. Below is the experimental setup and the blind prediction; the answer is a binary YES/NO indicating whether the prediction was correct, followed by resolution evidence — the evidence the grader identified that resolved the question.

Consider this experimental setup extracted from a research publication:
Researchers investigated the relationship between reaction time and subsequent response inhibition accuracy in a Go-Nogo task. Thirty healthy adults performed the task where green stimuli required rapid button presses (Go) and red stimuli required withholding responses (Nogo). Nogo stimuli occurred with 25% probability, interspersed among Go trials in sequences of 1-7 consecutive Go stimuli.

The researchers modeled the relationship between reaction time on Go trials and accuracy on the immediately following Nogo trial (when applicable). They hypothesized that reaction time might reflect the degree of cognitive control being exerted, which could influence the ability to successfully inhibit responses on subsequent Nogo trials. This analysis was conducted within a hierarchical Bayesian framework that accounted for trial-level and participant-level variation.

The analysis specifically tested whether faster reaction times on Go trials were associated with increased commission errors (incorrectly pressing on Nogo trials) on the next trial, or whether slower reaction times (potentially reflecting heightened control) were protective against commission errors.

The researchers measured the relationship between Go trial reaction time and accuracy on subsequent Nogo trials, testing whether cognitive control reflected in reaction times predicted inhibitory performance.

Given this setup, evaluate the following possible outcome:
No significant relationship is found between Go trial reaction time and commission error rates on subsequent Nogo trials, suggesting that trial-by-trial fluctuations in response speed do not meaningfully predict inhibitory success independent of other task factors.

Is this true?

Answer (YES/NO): NO